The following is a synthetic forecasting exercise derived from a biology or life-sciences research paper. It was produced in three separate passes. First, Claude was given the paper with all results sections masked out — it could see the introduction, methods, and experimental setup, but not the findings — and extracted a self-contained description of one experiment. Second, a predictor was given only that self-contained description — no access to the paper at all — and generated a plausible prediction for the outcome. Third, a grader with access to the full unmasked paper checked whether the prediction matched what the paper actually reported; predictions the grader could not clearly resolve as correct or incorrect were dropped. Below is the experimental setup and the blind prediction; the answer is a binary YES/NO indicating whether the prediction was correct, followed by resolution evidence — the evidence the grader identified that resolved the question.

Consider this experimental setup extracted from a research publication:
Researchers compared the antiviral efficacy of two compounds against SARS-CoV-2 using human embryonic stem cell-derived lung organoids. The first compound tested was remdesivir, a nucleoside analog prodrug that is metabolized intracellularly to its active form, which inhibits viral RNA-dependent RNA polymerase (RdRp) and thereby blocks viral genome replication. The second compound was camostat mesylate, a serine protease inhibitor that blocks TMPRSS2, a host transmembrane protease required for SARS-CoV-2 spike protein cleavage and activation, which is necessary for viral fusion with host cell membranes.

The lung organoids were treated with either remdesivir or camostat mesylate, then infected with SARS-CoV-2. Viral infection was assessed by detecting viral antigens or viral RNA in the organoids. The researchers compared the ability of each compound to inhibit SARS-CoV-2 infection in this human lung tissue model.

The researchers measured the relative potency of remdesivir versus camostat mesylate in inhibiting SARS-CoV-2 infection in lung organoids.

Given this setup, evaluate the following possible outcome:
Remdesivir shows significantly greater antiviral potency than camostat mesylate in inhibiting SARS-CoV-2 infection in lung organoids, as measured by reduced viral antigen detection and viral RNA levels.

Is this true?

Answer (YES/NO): YES